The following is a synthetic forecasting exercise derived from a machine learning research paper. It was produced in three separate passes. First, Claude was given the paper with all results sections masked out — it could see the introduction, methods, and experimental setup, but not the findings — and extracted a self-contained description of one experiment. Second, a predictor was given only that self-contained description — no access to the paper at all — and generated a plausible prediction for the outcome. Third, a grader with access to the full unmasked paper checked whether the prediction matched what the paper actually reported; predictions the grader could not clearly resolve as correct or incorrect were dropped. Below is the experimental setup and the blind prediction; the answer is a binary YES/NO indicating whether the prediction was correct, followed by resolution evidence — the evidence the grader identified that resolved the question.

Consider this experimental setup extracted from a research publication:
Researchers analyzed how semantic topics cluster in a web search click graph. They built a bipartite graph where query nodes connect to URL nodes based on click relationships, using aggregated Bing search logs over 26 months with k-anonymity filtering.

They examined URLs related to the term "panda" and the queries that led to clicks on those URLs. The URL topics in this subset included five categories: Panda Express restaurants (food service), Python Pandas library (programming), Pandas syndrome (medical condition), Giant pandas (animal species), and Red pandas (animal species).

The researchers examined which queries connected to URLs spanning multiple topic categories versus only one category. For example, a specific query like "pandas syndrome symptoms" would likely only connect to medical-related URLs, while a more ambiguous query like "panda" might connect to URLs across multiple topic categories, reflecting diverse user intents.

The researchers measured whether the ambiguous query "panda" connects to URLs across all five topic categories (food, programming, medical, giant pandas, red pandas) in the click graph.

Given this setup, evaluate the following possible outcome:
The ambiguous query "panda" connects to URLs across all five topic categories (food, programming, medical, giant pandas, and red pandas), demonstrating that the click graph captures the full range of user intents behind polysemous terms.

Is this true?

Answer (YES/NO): NO